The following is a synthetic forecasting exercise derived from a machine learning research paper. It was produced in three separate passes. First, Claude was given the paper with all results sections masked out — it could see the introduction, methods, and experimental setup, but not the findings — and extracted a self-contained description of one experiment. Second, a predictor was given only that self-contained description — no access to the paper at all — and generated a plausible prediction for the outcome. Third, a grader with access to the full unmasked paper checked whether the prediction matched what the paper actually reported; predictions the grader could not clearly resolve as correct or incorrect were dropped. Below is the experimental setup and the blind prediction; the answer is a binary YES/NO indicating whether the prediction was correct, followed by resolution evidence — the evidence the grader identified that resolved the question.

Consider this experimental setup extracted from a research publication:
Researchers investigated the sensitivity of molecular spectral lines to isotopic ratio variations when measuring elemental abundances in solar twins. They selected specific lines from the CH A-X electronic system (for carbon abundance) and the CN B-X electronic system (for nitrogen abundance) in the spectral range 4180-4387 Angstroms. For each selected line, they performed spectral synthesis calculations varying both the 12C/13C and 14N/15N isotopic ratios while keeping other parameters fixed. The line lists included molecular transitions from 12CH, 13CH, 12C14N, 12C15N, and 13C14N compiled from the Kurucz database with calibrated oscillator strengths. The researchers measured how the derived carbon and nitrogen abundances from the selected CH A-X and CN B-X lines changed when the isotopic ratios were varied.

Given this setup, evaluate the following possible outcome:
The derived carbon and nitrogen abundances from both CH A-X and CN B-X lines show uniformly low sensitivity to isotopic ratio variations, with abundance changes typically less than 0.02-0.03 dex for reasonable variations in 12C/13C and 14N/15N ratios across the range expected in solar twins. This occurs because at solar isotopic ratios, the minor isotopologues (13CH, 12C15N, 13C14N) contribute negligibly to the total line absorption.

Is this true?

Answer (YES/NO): YES